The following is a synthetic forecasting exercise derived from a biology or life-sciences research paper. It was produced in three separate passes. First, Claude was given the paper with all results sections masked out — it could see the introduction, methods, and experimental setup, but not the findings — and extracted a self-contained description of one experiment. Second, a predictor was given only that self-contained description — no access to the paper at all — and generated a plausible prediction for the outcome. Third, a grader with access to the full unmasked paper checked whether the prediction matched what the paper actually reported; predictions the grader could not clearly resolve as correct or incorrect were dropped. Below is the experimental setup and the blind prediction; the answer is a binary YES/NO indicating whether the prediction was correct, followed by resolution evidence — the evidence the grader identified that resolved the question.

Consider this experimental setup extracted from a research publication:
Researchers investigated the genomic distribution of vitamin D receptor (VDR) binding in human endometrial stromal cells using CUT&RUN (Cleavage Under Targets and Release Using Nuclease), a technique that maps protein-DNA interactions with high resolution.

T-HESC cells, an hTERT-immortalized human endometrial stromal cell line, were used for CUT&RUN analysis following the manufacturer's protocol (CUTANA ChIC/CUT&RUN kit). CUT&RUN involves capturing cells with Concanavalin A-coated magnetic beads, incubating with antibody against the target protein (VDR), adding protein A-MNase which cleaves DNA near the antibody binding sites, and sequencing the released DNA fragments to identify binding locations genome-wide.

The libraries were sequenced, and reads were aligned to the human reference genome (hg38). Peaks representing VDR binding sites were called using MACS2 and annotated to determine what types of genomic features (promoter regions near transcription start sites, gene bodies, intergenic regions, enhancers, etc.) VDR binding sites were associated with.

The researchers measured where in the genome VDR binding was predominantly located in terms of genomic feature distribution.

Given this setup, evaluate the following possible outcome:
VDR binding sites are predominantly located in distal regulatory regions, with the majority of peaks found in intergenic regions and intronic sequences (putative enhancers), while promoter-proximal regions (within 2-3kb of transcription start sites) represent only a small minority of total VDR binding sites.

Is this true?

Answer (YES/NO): NO